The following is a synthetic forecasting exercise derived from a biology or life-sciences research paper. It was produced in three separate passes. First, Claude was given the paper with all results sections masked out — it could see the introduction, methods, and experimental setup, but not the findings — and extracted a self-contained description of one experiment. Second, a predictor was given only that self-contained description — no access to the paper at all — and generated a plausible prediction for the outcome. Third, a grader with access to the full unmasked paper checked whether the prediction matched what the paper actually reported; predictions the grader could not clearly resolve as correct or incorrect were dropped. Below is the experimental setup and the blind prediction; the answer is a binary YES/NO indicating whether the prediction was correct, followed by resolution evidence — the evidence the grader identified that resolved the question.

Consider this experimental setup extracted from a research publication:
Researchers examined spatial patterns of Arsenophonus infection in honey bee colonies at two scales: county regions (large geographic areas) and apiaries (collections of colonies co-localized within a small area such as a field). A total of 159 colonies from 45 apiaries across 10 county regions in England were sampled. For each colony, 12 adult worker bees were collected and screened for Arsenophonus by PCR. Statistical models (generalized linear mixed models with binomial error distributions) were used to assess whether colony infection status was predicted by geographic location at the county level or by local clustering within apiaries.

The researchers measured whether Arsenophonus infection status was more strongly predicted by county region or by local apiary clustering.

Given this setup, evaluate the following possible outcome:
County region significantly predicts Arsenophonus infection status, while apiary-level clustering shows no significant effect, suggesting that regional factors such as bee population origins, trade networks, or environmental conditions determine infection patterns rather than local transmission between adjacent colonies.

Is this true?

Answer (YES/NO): NO